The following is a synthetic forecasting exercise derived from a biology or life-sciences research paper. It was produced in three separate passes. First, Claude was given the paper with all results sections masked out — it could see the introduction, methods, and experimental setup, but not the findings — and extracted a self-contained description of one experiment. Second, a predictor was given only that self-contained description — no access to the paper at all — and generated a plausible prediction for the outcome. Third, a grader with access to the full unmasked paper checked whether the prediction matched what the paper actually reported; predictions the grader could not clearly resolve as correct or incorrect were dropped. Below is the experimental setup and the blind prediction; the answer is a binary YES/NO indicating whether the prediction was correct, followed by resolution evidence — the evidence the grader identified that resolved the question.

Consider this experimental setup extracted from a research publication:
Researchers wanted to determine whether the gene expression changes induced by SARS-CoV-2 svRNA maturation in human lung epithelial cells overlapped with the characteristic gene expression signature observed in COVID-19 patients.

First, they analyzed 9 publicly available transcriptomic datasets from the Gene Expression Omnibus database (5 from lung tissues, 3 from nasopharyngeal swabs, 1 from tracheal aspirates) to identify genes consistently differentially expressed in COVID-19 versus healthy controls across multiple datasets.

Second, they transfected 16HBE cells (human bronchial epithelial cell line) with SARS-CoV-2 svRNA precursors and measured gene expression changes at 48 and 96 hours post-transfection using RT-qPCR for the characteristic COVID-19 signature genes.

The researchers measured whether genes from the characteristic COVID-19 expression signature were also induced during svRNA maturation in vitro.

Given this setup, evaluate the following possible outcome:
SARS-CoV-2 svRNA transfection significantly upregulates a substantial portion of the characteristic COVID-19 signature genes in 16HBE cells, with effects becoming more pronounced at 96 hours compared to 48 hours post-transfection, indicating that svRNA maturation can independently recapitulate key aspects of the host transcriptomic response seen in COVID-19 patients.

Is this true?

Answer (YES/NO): YES